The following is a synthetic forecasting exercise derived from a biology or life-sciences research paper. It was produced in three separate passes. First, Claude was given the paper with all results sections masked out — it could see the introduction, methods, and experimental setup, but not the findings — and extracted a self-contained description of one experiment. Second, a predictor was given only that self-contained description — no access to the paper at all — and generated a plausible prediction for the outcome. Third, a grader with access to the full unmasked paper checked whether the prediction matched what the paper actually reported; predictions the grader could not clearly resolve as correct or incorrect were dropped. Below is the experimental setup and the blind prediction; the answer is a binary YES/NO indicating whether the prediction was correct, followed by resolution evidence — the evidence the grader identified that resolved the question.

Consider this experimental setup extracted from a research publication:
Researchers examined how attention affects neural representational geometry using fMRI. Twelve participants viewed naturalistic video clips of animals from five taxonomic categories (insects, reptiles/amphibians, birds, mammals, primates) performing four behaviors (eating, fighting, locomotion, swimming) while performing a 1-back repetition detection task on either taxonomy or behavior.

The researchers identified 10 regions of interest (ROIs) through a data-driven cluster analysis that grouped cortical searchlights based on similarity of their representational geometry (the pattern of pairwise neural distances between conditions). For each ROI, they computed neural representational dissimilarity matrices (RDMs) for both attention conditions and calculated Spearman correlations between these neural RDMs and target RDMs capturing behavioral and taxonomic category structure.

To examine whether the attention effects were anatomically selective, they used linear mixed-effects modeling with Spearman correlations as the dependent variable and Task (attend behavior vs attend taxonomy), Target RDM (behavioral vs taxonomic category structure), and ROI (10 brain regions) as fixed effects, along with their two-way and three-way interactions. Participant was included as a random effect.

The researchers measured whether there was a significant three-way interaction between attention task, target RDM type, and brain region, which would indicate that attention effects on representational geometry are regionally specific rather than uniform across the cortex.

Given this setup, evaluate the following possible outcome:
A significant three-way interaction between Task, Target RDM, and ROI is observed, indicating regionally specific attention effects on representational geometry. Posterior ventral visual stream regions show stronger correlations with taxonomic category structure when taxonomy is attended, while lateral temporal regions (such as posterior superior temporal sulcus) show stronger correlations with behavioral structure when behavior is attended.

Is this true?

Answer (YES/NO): NO